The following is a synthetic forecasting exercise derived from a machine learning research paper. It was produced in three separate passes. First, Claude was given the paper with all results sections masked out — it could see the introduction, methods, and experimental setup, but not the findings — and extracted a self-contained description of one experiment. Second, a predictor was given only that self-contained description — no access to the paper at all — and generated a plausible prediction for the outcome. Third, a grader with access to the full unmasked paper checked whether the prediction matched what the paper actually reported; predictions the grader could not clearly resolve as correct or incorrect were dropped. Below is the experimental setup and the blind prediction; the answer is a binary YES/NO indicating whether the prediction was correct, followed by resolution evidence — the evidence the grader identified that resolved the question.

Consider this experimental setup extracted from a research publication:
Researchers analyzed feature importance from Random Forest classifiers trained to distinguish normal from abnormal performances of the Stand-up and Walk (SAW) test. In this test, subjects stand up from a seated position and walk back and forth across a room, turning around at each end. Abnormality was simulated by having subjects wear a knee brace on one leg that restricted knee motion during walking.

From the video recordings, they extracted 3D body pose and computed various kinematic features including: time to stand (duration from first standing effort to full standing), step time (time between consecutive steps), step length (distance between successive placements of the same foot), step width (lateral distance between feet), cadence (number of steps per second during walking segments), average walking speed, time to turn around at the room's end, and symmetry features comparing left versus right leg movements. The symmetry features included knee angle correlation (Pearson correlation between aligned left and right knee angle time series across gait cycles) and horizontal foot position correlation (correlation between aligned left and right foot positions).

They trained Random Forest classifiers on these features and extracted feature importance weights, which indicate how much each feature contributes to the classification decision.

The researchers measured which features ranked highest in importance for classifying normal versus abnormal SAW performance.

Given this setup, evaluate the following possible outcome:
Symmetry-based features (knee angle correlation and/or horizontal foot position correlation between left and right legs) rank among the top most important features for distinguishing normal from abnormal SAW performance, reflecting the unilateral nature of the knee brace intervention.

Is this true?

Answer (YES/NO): YES